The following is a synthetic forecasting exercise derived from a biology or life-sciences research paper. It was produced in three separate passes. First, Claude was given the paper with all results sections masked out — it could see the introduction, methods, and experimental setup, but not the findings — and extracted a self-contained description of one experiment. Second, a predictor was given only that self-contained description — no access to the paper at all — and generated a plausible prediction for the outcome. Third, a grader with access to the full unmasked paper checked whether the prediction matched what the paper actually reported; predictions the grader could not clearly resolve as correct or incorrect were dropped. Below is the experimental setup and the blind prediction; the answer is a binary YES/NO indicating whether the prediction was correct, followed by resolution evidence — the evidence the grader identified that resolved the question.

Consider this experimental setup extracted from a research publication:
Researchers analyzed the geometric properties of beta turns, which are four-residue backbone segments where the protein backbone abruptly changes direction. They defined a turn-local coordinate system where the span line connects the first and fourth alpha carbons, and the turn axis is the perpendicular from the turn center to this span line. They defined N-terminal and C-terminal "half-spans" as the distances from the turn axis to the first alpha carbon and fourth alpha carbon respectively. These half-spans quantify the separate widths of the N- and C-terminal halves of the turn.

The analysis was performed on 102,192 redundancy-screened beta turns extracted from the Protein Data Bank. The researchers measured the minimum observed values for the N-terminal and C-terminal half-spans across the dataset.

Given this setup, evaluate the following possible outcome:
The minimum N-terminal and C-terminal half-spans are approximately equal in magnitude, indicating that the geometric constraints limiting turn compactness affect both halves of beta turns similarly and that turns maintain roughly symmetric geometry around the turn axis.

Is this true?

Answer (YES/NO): NO